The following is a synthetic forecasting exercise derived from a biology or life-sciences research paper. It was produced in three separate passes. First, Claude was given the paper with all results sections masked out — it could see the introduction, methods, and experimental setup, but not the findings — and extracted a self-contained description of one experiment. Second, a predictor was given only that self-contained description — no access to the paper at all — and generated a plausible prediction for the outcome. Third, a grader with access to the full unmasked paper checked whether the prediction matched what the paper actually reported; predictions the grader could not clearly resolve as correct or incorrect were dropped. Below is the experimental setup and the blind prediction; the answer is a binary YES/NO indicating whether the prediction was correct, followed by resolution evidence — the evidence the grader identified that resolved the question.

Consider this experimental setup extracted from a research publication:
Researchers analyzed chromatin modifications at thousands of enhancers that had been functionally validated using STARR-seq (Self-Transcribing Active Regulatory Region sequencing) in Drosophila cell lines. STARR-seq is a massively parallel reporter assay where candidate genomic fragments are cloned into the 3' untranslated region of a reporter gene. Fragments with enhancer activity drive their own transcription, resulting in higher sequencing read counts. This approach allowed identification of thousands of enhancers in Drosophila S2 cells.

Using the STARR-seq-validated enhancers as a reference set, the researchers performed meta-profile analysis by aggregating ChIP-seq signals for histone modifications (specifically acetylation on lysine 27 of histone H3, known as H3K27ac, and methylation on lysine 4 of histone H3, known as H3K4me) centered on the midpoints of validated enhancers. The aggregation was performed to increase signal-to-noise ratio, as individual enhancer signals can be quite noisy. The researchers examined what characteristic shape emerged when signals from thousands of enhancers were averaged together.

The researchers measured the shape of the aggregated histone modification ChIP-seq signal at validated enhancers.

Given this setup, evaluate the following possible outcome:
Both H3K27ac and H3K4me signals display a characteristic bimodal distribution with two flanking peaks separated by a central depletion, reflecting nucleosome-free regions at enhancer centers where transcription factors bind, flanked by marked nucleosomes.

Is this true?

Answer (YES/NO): YES